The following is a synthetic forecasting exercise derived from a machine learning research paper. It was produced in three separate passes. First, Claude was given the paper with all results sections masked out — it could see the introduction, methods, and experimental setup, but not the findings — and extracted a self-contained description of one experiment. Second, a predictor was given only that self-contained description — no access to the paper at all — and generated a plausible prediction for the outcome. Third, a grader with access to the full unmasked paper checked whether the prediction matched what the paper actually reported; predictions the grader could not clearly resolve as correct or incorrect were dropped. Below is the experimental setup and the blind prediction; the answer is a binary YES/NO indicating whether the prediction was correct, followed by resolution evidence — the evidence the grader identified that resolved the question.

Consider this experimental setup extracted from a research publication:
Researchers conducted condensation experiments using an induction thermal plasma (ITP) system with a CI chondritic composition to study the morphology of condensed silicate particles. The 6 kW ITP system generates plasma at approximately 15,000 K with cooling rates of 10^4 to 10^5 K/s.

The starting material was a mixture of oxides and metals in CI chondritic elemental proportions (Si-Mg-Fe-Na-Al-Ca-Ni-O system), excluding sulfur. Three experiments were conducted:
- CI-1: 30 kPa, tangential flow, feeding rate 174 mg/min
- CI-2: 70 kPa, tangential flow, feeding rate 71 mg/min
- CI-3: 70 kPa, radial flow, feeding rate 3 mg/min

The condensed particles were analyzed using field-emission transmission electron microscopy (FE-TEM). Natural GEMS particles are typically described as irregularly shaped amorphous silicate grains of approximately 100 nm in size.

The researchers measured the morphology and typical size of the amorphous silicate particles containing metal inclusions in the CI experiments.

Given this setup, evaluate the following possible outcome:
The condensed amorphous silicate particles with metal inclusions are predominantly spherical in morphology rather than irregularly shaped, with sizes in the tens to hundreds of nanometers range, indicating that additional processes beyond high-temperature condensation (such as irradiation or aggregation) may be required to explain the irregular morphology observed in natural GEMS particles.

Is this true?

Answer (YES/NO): NO